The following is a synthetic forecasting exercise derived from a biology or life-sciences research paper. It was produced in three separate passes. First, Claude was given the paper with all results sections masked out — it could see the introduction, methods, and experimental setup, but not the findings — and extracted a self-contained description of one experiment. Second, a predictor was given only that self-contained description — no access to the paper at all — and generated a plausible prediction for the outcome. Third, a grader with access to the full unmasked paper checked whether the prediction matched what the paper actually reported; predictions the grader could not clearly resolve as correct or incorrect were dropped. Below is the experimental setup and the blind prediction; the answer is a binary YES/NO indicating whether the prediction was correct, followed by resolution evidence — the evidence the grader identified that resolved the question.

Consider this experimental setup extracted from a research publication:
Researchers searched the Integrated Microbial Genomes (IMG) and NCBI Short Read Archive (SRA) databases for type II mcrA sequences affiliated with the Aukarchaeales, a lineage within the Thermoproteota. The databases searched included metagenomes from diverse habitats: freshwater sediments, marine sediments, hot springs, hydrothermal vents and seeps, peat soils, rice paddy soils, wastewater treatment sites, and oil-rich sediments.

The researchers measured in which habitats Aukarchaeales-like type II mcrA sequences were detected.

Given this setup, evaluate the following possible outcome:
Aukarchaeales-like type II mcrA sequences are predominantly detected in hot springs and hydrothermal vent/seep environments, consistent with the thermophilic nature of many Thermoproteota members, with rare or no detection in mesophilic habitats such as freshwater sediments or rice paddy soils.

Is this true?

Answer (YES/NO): NO